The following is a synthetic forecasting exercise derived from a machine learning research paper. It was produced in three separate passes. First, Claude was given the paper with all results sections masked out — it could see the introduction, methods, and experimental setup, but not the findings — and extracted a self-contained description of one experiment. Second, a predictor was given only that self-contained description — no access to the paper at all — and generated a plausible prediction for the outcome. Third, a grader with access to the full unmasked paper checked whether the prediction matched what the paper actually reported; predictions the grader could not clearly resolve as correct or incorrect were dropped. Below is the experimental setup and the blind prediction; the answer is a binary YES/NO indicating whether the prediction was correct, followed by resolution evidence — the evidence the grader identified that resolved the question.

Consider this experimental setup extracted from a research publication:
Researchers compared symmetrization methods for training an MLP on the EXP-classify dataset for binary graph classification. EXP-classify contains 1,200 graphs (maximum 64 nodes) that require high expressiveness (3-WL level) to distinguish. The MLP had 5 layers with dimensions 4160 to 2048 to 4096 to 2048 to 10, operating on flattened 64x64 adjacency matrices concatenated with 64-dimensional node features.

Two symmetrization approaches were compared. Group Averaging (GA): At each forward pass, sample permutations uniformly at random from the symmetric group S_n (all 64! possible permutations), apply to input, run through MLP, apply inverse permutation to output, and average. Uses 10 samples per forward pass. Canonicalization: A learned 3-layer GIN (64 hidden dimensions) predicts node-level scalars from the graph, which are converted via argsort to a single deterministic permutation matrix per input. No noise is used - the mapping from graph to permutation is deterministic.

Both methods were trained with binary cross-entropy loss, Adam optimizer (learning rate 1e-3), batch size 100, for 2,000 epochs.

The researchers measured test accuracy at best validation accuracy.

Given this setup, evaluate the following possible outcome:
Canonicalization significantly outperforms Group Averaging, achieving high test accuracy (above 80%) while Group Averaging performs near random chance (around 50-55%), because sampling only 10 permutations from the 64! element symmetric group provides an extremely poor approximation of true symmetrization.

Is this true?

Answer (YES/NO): NO